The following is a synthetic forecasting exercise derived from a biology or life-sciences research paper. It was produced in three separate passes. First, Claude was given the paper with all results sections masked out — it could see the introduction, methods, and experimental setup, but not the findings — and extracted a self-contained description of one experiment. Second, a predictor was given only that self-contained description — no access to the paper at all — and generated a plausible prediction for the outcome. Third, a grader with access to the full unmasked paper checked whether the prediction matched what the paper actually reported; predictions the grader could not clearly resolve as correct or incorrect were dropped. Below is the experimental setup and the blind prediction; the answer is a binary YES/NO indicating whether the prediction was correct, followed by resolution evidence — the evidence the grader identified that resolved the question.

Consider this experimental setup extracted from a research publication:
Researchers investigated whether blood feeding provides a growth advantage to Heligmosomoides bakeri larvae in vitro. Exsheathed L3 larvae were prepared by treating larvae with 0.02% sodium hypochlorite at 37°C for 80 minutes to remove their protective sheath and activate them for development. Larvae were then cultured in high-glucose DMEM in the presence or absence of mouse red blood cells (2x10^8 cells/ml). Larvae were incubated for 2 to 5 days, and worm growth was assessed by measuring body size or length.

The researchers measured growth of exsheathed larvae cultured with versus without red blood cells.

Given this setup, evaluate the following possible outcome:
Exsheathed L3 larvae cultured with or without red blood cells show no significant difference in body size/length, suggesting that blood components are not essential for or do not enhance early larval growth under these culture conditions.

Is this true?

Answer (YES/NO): NO